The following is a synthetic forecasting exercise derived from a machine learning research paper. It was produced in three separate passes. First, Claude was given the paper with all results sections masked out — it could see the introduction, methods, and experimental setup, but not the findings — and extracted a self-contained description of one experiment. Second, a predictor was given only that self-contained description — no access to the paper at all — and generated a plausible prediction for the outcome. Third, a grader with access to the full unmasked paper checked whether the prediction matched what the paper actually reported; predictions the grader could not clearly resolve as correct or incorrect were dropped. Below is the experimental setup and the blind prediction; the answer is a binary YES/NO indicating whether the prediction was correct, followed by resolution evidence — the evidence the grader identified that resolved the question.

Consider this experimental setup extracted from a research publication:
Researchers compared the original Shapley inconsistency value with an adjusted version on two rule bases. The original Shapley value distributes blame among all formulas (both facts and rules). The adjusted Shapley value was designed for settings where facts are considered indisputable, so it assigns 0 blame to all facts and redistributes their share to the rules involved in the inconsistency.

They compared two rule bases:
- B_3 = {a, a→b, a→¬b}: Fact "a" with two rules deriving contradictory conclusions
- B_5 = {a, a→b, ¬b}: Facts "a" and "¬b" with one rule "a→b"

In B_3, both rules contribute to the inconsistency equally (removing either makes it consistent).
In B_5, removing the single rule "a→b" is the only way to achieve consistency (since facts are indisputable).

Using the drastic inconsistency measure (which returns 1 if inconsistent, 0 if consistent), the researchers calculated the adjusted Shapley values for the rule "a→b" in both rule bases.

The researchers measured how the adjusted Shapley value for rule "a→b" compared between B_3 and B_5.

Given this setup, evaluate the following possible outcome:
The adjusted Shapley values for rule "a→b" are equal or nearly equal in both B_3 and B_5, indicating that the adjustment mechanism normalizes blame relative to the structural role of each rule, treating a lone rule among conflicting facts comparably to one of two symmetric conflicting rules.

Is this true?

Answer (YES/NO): NO